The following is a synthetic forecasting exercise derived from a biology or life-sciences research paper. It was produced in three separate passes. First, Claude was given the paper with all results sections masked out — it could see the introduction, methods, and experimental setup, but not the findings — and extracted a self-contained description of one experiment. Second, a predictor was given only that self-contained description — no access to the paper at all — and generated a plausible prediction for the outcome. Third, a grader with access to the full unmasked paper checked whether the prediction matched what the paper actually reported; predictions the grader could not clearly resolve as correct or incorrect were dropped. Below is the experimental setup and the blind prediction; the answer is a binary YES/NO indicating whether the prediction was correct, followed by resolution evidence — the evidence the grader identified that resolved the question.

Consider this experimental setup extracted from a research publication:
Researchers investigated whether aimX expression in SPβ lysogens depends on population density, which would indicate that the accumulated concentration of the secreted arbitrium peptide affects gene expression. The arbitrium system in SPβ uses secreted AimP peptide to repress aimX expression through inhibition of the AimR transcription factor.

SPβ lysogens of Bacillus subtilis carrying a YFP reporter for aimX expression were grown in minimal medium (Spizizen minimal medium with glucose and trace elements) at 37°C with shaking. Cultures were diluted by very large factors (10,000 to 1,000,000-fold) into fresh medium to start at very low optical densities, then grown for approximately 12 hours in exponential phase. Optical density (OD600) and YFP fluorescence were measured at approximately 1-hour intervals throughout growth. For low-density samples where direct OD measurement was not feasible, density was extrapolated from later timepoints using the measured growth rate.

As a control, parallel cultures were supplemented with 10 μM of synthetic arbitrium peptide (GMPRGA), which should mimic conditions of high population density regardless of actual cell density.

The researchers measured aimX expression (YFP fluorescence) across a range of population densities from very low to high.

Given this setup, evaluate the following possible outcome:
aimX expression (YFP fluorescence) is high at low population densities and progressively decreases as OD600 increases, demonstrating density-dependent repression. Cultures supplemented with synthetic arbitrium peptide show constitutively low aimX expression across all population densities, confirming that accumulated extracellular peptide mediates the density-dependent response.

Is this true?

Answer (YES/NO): YES